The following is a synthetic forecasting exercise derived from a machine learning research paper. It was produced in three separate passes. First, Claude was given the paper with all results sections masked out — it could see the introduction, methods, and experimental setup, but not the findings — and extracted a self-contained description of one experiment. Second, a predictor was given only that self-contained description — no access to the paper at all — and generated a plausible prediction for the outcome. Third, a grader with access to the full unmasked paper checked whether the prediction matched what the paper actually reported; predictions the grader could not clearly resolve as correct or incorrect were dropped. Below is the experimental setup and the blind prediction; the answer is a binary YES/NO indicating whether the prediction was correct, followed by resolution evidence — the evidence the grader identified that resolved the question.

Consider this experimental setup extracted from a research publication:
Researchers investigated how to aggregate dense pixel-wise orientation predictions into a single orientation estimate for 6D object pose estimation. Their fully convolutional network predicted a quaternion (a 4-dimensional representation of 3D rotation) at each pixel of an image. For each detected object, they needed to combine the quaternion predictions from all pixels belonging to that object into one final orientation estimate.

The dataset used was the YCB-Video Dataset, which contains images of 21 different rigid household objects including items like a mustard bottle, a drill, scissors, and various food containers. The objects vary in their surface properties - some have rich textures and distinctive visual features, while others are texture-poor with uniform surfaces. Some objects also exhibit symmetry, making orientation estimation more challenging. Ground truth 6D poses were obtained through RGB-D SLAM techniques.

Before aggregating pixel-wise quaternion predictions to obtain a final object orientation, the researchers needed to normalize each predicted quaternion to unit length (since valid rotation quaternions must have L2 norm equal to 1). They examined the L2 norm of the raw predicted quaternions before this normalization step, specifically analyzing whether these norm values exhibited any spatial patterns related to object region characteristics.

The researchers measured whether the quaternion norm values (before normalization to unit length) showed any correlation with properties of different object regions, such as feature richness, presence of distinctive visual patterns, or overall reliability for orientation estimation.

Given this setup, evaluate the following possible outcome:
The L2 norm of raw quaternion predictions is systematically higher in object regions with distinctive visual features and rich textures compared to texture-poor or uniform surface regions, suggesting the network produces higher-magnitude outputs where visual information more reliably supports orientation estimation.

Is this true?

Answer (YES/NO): YES